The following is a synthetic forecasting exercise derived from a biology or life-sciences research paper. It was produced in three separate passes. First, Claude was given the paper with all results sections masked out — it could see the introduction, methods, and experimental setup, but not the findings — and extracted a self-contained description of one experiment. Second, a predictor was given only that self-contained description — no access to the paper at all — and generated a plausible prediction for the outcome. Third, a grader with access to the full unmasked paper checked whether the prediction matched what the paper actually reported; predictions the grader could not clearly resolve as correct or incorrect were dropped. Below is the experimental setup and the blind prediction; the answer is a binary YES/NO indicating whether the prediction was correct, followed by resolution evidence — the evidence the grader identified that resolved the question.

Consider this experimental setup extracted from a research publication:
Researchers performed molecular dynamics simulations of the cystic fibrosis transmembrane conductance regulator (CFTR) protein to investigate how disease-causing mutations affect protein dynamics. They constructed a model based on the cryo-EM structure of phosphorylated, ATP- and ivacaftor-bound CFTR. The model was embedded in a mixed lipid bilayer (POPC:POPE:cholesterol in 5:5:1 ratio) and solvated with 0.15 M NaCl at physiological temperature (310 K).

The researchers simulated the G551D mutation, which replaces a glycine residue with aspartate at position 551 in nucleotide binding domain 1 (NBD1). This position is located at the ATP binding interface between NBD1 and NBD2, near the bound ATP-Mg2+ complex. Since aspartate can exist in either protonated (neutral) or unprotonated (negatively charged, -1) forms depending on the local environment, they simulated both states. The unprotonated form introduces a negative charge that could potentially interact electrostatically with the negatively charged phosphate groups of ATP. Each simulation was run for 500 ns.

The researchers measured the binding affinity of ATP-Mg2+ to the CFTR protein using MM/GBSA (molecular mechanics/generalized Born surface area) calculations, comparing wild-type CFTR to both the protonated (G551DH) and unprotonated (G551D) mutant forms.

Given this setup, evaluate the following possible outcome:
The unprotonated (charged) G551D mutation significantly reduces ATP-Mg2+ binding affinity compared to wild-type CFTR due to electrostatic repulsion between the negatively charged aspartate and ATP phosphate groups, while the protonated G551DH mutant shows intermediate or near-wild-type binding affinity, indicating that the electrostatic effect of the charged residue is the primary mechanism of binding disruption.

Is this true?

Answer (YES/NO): NO